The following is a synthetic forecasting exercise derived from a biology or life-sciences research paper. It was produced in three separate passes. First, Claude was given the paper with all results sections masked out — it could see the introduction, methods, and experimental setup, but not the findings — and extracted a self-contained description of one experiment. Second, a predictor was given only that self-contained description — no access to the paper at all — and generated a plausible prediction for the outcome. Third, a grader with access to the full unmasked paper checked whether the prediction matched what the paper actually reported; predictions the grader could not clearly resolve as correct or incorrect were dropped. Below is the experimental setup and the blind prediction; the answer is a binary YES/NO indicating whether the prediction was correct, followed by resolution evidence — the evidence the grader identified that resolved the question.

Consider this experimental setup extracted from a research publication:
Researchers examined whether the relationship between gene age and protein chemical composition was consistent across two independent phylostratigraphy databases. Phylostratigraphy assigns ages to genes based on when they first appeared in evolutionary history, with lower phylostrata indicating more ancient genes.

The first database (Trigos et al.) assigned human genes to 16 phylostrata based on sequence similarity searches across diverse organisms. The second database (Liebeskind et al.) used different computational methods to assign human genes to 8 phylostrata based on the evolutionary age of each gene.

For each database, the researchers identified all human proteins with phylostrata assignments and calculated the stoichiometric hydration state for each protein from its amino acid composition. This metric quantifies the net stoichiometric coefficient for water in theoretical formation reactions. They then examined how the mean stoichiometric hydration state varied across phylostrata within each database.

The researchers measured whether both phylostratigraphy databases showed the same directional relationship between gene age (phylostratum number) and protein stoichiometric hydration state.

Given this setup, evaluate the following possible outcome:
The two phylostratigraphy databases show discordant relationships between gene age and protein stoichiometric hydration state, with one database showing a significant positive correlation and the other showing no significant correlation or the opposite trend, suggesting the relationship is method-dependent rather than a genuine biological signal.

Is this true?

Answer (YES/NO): NO